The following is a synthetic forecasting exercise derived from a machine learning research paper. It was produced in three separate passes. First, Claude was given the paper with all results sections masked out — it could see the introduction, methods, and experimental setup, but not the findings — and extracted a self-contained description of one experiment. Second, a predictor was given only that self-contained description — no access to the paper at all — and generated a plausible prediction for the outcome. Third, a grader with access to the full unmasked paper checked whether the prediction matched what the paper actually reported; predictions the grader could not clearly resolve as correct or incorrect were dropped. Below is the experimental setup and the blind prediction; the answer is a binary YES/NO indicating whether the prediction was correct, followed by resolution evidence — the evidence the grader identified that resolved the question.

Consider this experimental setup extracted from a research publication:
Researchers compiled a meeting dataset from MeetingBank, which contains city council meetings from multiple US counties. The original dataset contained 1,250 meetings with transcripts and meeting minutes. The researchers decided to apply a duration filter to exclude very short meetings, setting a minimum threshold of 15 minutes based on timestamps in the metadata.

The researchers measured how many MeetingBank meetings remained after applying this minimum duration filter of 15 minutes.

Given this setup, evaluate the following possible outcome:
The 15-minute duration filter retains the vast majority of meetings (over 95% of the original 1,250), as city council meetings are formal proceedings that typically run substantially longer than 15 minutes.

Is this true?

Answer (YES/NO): NO